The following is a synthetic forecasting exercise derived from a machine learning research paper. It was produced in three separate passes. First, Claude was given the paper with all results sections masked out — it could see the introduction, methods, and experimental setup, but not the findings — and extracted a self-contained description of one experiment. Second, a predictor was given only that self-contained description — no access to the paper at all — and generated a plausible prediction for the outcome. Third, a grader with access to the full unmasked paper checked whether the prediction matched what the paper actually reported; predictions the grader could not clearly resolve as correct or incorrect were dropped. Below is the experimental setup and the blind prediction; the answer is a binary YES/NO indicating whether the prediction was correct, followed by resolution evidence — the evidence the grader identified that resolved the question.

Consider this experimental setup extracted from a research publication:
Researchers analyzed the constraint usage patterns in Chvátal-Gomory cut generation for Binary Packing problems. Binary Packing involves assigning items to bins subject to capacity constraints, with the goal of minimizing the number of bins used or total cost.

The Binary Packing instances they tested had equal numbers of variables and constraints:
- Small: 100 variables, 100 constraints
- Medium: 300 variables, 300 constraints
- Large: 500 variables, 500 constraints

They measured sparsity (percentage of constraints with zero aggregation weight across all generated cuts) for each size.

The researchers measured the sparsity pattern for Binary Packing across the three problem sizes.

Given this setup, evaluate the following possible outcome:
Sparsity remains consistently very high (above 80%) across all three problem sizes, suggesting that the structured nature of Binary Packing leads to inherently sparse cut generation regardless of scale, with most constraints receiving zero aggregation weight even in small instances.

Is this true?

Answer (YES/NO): YES